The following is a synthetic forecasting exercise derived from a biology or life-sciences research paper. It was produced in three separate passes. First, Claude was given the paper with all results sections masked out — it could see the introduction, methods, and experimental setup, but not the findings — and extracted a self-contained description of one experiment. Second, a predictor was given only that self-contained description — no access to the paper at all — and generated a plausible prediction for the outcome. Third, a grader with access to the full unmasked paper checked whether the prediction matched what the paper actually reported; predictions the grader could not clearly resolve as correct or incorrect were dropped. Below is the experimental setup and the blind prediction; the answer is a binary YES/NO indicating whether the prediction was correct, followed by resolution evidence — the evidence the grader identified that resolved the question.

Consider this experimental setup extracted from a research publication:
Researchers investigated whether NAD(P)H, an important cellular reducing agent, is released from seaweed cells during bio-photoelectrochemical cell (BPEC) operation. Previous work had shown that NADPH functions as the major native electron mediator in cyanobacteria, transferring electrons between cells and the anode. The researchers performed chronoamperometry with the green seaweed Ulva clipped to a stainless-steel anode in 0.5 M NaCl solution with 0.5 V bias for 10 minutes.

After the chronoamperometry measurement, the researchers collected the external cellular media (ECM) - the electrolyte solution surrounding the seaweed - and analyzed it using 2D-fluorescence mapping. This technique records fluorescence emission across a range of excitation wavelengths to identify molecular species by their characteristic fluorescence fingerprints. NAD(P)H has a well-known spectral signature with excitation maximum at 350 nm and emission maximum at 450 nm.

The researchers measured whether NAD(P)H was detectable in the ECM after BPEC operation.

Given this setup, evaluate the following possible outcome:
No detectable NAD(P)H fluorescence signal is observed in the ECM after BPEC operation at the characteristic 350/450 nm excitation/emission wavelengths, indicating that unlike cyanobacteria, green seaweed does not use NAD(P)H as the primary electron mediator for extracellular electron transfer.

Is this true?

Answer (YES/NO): NO